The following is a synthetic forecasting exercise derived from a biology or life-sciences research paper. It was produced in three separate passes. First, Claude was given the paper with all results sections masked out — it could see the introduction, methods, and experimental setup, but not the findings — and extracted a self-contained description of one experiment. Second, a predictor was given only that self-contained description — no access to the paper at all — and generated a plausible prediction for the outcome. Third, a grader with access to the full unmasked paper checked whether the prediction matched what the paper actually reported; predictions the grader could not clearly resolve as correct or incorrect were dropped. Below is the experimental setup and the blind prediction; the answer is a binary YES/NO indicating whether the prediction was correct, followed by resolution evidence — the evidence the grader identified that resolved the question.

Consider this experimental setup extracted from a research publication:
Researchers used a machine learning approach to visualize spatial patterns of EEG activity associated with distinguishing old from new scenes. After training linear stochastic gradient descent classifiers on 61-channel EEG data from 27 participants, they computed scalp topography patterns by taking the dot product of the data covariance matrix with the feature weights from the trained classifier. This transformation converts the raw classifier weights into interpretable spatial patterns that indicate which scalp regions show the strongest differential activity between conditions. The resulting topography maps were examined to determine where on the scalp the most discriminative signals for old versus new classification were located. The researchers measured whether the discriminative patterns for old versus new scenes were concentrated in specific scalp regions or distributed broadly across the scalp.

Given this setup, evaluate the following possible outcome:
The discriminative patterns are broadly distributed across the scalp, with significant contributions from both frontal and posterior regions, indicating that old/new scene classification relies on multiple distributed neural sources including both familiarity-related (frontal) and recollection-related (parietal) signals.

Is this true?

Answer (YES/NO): YES